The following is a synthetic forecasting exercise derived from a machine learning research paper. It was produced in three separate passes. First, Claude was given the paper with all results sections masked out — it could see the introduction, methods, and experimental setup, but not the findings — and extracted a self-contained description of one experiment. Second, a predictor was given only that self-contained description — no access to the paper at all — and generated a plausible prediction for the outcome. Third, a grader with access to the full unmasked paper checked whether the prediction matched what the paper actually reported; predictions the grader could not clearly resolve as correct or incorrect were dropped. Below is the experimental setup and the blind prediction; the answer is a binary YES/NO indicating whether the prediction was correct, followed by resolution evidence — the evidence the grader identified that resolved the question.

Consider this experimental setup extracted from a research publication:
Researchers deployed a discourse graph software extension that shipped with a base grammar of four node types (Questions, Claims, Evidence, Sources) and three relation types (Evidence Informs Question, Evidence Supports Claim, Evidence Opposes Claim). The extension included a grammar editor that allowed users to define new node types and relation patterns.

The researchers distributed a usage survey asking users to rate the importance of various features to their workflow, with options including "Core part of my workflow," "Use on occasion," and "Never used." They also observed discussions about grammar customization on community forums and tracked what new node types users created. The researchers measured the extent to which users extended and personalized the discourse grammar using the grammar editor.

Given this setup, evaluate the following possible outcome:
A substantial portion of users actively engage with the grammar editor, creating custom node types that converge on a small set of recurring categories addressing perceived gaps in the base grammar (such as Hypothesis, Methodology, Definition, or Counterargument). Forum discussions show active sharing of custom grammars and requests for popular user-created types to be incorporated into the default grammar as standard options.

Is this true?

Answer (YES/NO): NO